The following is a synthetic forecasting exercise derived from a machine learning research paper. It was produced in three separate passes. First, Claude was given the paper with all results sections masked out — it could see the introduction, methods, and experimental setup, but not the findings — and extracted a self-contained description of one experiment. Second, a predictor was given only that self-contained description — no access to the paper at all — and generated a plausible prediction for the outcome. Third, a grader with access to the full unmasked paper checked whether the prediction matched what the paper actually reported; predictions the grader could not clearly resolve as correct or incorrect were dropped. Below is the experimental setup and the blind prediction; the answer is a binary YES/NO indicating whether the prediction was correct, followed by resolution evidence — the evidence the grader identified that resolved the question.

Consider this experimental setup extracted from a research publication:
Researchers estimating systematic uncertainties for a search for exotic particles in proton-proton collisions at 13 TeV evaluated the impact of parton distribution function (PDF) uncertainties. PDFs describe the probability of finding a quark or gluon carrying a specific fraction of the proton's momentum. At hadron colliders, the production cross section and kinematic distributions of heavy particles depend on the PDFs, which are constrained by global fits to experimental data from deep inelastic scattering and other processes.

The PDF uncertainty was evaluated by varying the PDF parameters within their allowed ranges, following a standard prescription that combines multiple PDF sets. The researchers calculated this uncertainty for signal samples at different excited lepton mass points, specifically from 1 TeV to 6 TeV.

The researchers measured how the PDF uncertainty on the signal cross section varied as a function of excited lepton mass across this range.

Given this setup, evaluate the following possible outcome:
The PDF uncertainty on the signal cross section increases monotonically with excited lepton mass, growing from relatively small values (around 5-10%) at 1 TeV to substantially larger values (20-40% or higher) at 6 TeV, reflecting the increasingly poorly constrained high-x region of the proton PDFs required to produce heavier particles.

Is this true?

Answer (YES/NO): YES